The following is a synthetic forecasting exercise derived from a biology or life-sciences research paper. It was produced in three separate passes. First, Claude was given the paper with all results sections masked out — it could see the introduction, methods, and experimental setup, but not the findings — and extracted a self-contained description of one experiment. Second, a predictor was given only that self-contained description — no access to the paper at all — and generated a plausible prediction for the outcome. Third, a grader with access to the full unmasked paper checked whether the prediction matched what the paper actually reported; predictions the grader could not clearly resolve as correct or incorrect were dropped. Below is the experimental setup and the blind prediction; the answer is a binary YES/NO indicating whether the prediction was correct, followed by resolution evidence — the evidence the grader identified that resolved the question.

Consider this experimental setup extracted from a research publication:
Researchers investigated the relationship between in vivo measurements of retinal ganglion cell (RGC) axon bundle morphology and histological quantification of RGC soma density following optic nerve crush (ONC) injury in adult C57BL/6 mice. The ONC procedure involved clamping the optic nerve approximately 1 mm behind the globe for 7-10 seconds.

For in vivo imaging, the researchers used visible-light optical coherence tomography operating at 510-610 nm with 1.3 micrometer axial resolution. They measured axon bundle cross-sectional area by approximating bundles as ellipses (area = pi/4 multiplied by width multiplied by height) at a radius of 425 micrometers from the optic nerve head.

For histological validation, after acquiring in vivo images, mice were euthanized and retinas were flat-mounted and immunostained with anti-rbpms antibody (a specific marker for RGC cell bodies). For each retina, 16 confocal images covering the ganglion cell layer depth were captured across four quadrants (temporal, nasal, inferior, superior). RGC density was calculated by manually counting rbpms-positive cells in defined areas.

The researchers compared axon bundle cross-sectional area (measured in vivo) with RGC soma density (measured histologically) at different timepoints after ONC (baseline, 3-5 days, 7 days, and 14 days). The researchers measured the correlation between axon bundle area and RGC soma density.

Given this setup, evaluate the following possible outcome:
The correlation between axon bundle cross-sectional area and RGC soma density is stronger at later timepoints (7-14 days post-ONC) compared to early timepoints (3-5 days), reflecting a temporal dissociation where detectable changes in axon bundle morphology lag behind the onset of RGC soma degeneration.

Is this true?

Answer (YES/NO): NO